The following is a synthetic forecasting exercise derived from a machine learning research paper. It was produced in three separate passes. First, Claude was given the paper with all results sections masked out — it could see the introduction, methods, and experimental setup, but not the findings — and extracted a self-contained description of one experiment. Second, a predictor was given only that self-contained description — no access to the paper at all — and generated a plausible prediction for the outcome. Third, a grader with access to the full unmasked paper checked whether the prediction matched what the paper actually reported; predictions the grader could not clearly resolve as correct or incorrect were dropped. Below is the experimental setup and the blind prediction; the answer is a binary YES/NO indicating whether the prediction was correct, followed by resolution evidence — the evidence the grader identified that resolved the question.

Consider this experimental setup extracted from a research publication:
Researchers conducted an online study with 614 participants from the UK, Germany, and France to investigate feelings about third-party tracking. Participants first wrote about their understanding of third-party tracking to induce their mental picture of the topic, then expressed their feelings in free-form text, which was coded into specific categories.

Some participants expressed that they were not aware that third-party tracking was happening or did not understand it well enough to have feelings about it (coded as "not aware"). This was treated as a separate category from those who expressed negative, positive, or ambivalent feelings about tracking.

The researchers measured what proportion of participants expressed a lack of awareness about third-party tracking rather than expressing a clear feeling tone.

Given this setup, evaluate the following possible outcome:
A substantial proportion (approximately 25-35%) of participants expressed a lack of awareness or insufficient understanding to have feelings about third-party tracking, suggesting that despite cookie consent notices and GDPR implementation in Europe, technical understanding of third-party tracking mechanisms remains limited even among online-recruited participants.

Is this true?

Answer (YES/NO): NO